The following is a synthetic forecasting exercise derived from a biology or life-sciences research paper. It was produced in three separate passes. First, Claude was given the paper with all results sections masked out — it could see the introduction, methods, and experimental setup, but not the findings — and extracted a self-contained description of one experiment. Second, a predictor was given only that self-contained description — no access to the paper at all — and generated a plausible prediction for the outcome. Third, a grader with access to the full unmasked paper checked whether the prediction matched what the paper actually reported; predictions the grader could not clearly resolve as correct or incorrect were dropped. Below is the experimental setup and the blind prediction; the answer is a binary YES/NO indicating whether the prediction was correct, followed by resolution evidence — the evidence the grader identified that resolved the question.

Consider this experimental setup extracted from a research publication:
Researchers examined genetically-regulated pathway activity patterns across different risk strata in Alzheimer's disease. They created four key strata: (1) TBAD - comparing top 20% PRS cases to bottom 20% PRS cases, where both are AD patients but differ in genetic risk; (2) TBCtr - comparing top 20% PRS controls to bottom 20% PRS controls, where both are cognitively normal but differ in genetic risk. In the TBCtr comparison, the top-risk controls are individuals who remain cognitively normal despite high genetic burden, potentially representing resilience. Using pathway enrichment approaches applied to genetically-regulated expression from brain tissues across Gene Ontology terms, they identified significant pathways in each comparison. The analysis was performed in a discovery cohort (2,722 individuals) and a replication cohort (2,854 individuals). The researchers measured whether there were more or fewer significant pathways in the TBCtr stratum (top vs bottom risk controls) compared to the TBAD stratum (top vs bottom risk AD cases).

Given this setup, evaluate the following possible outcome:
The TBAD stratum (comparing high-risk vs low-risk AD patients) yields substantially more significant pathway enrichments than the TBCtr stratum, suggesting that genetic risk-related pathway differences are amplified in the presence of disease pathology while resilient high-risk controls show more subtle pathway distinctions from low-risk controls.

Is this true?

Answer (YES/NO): YES